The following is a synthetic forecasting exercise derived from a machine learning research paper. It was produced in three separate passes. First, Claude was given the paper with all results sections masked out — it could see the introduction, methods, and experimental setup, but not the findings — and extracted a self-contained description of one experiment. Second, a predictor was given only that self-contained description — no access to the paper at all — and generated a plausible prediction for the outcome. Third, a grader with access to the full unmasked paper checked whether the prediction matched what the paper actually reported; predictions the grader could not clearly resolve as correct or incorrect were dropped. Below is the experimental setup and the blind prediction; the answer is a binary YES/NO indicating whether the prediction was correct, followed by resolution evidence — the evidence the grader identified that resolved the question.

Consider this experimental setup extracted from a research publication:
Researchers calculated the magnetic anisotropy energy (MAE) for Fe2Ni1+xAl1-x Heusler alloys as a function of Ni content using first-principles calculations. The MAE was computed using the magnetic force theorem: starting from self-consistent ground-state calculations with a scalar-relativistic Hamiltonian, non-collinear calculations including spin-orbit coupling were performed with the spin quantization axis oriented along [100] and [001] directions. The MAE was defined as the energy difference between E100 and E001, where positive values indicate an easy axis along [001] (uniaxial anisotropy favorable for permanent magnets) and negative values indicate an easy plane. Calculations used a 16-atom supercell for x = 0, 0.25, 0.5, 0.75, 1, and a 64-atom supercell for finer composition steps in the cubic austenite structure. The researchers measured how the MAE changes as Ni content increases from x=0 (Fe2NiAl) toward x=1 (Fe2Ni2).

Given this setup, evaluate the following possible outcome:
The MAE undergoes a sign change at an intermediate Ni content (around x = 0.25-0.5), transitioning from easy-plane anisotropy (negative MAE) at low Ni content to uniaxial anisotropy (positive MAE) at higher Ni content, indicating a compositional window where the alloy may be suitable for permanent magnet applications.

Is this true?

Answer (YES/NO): NO